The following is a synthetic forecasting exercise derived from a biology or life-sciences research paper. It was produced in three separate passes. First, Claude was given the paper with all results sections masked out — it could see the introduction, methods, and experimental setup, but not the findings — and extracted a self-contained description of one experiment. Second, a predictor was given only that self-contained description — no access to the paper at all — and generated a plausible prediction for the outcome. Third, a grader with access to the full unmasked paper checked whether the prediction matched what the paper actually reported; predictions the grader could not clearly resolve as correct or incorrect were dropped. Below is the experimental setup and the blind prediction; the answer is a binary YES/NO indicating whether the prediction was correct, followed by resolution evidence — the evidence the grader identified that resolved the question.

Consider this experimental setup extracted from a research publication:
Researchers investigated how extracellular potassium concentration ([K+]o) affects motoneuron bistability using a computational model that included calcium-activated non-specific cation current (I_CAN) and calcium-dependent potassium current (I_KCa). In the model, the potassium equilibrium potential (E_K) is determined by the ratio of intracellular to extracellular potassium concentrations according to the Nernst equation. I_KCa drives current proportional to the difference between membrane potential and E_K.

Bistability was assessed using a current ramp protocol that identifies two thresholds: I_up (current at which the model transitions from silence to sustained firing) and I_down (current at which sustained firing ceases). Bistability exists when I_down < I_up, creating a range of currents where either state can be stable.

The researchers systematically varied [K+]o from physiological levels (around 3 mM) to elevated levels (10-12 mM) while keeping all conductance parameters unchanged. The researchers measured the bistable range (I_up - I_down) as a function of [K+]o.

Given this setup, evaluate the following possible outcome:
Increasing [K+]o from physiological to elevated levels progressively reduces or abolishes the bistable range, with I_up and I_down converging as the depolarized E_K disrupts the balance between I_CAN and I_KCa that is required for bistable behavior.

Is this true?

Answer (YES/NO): NO